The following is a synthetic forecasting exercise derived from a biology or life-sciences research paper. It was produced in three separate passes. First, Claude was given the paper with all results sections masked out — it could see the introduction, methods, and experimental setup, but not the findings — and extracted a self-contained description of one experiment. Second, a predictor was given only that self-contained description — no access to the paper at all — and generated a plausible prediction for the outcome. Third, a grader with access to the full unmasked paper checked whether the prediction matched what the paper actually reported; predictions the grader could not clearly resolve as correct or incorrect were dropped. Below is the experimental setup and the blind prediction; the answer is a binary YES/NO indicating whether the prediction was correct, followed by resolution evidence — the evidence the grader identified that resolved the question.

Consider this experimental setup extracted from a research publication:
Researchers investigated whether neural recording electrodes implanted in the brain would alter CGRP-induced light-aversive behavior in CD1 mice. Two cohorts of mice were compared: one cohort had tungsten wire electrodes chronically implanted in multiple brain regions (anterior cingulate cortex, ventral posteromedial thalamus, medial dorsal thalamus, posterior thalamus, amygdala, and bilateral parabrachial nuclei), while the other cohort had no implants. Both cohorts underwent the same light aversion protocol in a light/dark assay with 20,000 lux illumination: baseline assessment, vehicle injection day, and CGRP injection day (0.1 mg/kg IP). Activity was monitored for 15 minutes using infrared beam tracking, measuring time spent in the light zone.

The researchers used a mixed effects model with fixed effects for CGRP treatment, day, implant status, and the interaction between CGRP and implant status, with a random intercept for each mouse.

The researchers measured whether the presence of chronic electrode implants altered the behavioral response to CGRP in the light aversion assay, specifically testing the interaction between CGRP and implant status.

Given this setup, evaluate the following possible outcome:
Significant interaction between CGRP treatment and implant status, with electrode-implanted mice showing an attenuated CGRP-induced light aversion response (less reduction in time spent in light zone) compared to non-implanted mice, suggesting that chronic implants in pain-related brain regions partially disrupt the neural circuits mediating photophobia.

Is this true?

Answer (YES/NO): NO